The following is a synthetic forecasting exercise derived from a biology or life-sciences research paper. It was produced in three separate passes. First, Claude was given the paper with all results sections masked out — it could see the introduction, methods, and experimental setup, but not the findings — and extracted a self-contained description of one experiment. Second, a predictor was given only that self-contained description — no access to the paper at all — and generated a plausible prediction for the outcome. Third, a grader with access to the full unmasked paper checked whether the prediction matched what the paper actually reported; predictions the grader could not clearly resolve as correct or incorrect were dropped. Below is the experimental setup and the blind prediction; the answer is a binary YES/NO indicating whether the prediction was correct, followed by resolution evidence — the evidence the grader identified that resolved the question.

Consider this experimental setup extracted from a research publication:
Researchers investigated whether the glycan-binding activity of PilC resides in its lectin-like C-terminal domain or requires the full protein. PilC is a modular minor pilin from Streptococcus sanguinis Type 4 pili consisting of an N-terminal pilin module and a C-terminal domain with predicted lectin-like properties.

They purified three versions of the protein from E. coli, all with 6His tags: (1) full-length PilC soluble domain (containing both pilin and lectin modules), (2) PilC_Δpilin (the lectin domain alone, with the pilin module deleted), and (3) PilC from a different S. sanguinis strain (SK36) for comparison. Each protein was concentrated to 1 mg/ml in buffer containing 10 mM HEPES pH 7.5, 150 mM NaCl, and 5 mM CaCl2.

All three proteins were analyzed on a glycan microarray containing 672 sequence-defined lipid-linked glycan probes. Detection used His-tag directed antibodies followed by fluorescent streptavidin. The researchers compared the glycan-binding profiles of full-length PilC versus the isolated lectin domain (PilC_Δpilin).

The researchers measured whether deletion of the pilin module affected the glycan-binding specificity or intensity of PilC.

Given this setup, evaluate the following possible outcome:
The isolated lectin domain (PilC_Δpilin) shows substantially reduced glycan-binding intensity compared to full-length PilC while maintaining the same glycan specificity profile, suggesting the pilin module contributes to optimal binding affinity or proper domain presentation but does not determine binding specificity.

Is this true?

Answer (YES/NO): NO